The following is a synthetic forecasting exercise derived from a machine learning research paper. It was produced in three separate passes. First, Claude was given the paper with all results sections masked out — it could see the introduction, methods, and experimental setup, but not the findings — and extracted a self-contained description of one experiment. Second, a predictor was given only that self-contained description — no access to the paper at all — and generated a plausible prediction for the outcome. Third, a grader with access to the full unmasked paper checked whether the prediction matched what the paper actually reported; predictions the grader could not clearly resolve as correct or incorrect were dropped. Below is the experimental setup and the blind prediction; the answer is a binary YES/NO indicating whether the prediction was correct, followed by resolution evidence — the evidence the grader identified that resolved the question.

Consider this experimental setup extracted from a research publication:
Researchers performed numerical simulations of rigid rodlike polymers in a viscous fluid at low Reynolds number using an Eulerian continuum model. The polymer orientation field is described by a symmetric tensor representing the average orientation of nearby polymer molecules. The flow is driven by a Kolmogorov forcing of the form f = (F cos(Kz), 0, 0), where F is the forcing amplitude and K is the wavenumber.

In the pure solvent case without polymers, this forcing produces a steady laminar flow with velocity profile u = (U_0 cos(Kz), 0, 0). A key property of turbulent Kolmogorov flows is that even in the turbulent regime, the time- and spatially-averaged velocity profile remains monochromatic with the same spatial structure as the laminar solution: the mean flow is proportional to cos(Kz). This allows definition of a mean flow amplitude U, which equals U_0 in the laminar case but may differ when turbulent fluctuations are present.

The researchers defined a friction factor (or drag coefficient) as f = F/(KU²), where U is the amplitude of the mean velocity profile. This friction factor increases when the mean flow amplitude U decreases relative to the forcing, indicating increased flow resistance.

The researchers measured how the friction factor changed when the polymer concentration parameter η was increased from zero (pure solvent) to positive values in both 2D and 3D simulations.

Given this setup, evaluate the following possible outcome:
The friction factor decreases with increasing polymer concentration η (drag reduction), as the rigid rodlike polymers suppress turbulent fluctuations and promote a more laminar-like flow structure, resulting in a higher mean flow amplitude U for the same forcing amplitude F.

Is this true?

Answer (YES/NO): NO